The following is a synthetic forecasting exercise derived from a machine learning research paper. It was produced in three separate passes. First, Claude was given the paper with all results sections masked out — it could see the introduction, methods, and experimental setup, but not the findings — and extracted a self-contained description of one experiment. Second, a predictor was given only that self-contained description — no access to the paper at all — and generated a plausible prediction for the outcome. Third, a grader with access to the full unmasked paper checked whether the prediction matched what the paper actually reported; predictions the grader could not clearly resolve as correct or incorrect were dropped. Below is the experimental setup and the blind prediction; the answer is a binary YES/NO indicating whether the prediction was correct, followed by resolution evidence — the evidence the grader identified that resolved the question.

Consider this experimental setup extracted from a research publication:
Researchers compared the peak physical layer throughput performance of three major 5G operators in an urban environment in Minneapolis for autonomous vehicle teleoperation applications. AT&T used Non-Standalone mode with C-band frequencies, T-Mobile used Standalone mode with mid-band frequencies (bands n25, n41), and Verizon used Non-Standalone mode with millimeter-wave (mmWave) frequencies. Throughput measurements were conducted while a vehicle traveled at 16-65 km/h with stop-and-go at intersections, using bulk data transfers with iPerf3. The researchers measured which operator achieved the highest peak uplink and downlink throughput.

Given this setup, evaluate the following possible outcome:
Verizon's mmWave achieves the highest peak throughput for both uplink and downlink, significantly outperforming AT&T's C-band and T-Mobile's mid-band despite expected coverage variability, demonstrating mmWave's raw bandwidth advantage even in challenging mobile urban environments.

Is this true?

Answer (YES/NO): YES